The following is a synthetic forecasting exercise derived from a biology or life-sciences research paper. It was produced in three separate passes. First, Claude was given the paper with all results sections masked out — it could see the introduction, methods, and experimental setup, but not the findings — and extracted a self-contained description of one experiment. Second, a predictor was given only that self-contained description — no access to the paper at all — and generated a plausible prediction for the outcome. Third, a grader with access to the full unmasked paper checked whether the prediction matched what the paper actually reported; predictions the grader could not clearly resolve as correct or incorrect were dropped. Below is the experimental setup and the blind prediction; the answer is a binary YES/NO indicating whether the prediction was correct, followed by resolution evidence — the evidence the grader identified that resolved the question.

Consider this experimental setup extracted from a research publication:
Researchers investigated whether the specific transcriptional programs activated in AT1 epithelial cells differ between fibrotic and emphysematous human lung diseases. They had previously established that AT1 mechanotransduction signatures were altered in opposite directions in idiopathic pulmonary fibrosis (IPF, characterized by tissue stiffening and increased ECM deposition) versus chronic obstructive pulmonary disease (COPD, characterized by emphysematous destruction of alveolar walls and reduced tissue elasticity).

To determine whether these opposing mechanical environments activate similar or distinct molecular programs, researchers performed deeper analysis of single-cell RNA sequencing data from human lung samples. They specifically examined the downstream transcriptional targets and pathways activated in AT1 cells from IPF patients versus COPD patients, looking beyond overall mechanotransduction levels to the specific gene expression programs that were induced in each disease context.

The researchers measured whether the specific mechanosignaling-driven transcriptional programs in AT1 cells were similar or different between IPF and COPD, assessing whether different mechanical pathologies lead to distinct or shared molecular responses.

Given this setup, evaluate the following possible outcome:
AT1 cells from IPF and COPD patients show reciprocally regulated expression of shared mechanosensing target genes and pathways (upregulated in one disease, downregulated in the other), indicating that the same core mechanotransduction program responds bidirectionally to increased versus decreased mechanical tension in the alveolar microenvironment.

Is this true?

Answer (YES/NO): NO